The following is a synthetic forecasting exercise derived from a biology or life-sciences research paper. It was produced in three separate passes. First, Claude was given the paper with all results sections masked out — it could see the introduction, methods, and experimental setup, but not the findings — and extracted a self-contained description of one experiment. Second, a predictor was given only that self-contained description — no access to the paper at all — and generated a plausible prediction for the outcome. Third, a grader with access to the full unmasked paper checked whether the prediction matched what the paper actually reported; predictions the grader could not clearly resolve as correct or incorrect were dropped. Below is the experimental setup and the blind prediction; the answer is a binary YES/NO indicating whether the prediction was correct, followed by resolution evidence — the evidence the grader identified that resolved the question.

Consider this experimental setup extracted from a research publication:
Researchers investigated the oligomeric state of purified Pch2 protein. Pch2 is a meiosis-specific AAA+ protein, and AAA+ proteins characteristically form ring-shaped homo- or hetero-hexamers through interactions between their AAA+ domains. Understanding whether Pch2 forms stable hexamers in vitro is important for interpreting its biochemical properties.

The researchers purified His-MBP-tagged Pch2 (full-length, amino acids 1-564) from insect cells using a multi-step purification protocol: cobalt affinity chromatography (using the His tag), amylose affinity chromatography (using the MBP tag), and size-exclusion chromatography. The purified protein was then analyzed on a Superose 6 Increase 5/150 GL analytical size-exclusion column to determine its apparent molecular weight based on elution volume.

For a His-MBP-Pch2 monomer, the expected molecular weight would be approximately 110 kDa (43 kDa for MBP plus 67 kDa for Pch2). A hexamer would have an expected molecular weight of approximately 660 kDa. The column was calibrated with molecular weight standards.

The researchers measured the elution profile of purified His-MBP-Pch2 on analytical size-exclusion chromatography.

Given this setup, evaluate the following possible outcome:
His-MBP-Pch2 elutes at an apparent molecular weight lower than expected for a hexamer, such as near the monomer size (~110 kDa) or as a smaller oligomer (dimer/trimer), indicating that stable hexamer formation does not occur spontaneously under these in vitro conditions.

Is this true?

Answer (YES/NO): NO